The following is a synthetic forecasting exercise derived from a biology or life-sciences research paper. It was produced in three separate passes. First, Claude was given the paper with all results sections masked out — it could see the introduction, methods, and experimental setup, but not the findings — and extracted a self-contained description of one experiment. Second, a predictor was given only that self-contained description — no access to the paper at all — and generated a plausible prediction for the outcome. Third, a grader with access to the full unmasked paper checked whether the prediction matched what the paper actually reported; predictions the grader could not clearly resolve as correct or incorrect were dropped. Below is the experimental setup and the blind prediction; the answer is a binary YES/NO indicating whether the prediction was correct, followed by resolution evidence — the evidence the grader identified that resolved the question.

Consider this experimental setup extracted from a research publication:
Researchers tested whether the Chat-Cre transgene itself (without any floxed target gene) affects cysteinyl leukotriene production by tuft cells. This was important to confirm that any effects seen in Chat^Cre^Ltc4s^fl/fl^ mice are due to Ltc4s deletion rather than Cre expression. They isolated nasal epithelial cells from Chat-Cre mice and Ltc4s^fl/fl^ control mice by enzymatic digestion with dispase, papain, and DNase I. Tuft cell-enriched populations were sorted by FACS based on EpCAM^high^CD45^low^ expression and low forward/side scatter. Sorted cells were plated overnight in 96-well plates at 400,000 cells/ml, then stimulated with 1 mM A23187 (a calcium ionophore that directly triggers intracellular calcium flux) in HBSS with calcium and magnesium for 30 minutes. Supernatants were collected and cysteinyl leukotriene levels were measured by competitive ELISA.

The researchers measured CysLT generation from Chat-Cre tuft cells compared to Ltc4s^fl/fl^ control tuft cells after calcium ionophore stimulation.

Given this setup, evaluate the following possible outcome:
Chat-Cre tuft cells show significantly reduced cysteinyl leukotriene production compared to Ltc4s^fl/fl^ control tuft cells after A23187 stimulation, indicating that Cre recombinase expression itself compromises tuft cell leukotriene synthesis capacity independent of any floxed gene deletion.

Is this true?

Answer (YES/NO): NO